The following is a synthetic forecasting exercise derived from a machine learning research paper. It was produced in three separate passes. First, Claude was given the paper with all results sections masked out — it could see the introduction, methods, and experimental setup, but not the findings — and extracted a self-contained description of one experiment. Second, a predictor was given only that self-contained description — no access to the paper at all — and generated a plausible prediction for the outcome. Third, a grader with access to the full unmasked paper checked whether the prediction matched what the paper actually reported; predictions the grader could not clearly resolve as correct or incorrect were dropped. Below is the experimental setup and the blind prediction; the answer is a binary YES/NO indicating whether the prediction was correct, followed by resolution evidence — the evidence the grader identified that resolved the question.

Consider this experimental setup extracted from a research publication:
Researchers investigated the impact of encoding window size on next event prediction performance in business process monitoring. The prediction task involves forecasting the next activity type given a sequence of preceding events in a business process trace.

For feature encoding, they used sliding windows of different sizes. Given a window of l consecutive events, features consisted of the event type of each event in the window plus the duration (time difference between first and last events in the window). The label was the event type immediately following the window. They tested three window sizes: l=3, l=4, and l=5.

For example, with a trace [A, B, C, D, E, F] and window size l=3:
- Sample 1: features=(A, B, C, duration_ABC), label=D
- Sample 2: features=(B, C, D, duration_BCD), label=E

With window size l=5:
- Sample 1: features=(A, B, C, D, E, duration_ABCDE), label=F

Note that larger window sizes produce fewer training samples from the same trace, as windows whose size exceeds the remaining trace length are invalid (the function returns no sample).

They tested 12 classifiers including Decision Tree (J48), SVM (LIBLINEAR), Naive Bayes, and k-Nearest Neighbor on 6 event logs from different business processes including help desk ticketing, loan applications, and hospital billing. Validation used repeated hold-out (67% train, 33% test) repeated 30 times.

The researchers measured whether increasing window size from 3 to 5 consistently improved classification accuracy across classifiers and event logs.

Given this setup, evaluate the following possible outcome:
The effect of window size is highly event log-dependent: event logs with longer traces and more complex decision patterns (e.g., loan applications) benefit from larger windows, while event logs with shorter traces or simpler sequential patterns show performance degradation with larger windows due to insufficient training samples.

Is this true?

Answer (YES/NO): NO